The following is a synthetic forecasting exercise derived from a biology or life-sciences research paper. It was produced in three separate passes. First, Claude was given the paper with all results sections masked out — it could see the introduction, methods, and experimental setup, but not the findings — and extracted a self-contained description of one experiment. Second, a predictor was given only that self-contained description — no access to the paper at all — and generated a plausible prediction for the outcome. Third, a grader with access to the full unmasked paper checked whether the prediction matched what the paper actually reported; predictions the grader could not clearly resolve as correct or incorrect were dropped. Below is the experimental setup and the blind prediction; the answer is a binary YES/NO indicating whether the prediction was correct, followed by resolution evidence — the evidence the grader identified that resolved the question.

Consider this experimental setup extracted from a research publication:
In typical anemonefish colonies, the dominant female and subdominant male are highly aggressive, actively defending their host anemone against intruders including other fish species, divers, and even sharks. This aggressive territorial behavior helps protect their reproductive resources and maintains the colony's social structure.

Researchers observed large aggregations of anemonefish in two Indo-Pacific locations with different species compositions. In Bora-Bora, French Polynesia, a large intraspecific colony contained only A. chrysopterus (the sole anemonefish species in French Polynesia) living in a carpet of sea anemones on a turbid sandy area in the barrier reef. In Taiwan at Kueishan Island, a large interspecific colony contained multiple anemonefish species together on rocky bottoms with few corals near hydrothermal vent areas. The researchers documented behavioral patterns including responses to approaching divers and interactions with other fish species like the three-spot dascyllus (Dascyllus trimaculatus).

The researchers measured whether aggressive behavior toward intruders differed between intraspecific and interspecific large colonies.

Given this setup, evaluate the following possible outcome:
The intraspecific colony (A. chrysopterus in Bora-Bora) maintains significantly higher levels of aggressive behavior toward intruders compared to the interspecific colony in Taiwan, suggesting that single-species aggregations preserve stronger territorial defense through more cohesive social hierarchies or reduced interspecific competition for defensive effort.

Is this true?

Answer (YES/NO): NO